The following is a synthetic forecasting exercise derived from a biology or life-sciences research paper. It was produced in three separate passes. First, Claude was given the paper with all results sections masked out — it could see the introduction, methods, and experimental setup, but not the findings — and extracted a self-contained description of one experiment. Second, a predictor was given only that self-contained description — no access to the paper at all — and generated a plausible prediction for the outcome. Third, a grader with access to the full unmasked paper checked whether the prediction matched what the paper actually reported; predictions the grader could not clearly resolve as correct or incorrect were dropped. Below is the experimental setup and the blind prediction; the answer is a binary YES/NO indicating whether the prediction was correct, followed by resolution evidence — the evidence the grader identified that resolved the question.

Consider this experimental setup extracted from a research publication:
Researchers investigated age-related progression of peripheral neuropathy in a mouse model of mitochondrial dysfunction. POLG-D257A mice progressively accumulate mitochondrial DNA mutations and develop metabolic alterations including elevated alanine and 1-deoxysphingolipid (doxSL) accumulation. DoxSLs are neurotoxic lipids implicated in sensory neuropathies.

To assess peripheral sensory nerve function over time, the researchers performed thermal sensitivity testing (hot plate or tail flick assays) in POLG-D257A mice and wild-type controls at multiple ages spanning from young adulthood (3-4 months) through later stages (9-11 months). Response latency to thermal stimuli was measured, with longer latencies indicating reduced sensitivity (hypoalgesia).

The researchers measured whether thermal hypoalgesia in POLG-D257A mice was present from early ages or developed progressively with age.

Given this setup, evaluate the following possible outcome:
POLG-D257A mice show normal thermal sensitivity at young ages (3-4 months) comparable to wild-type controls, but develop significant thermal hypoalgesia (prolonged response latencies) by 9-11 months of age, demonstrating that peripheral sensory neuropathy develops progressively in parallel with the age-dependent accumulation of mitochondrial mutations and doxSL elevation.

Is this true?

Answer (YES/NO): YES